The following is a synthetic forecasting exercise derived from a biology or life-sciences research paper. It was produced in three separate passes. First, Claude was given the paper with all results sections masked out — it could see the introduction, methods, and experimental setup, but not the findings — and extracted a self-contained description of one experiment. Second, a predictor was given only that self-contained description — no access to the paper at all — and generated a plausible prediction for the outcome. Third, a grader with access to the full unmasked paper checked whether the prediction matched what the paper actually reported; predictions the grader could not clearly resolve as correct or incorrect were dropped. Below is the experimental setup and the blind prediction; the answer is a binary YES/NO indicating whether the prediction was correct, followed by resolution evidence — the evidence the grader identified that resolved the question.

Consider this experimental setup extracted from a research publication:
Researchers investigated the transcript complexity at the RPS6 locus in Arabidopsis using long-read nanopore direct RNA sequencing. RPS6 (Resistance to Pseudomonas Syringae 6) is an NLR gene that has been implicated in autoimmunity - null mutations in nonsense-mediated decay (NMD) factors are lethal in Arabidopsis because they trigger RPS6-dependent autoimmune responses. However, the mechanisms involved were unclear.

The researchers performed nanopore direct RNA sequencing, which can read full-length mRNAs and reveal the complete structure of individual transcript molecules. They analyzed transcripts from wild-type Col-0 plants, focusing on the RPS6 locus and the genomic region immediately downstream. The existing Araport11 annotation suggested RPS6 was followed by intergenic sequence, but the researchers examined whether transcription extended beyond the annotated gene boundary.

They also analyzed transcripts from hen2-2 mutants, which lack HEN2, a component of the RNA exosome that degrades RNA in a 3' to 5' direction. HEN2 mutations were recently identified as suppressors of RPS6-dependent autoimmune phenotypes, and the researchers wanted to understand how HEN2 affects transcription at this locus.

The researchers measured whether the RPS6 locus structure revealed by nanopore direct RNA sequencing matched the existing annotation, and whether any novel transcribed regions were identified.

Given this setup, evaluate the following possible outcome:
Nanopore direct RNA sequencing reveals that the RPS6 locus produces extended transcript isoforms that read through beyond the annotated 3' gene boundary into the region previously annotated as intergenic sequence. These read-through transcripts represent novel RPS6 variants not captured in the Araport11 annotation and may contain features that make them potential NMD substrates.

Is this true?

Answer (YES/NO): NO